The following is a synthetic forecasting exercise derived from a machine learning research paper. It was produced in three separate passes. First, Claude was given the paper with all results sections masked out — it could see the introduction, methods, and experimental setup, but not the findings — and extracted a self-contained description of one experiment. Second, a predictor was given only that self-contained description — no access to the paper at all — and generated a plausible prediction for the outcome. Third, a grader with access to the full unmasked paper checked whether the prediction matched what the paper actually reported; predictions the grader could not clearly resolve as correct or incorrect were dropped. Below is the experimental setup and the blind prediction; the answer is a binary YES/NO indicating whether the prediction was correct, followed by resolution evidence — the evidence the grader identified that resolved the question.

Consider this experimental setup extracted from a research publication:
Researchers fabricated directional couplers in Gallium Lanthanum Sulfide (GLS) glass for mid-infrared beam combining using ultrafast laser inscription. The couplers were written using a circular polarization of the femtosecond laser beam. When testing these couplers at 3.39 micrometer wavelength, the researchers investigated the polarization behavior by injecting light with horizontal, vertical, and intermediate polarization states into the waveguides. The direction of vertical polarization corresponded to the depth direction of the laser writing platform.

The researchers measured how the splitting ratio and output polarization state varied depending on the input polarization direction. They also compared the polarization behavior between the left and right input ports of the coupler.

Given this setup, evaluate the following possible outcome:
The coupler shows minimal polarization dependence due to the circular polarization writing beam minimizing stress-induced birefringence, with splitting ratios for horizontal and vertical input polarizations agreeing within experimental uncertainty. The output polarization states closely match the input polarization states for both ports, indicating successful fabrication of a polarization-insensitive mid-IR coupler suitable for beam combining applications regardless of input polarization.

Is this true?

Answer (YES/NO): NO